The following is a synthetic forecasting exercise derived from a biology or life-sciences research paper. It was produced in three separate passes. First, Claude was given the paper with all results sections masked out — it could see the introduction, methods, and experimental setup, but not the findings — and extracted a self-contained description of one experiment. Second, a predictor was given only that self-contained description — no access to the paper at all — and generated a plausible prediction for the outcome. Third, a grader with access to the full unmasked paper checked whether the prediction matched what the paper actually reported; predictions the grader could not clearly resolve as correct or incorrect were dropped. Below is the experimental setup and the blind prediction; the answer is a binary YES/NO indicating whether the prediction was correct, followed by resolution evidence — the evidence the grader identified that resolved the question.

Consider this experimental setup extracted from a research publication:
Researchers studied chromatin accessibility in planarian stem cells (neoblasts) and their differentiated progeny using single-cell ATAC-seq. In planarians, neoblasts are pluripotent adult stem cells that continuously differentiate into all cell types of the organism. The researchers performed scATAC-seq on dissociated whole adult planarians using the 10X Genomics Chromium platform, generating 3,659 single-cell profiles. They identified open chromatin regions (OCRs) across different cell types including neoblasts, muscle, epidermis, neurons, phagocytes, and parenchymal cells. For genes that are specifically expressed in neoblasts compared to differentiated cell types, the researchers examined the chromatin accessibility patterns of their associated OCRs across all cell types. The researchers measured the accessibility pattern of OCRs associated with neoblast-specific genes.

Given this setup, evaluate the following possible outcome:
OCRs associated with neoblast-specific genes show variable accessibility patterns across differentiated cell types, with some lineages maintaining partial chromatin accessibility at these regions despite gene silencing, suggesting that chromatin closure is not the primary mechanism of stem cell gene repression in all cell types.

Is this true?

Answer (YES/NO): NO